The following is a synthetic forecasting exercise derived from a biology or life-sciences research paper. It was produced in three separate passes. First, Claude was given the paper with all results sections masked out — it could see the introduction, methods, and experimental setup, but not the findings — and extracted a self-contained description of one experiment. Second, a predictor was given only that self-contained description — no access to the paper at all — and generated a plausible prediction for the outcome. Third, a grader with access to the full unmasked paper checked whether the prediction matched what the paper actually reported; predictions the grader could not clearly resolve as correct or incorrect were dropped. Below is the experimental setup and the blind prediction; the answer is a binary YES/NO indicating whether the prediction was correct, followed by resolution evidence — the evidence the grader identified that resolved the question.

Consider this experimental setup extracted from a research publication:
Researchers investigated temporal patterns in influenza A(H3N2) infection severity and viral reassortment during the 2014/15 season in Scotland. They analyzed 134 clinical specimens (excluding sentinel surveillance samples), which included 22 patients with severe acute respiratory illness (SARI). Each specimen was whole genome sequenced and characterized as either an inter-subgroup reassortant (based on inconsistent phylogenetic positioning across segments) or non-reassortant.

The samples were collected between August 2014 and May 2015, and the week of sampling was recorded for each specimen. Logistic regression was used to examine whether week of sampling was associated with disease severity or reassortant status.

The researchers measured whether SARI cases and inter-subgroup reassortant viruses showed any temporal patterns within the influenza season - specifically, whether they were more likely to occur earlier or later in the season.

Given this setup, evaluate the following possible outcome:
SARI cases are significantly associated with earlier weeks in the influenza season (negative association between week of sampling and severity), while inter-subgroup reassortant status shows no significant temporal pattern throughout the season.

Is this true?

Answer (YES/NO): NO